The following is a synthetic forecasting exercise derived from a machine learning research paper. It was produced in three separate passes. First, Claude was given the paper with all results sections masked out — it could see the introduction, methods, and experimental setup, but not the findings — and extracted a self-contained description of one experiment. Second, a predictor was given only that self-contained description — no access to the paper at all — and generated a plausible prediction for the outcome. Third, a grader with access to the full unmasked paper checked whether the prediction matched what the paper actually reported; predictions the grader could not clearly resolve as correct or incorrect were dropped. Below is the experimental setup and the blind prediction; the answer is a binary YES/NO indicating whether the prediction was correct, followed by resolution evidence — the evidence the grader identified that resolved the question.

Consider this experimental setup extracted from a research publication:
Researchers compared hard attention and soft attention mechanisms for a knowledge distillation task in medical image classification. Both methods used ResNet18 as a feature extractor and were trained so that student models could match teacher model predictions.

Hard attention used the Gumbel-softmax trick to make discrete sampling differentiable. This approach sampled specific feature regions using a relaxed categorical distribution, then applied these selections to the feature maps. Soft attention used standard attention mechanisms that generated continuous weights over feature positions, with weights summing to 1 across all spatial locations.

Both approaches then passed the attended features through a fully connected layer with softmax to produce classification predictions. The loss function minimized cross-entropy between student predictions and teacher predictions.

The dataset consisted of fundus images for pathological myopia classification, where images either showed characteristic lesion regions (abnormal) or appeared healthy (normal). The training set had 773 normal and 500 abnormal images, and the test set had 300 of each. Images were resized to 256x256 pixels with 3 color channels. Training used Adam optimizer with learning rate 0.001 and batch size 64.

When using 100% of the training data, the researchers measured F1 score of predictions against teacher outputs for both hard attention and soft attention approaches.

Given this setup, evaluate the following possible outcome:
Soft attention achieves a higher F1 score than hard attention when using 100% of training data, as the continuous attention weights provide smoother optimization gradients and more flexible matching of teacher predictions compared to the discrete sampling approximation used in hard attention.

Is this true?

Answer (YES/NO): YES